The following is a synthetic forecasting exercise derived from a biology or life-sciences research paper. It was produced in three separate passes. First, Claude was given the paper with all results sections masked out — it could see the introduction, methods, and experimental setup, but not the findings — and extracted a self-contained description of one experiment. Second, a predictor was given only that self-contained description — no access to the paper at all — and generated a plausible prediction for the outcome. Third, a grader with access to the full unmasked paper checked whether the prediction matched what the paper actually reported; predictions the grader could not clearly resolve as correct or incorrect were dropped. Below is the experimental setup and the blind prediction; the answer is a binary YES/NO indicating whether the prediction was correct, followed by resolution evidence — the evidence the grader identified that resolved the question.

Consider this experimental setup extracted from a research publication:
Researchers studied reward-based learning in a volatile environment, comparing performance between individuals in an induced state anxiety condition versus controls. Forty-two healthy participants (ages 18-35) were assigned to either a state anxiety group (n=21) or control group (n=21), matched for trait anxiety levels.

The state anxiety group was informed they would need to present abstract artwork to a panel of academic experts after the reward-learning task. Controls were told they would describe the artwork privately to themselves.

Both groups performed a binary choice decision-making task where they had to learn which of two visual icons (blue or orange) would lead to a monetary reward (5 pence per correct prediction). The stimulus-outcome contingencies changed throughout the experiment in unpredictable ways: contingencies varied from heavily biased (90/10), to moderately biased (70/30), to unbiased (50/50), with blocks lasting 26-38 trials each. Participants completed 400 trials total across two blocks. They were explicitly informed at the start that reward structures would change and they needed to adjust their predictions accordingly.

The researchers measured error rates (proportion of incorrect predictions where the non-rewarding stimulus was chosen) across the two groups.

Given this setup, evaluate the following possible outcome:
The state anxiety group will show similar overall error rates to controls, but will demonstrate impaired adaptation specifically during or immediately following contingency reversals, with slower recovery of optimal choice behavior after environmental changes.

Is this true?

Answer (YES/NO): NO